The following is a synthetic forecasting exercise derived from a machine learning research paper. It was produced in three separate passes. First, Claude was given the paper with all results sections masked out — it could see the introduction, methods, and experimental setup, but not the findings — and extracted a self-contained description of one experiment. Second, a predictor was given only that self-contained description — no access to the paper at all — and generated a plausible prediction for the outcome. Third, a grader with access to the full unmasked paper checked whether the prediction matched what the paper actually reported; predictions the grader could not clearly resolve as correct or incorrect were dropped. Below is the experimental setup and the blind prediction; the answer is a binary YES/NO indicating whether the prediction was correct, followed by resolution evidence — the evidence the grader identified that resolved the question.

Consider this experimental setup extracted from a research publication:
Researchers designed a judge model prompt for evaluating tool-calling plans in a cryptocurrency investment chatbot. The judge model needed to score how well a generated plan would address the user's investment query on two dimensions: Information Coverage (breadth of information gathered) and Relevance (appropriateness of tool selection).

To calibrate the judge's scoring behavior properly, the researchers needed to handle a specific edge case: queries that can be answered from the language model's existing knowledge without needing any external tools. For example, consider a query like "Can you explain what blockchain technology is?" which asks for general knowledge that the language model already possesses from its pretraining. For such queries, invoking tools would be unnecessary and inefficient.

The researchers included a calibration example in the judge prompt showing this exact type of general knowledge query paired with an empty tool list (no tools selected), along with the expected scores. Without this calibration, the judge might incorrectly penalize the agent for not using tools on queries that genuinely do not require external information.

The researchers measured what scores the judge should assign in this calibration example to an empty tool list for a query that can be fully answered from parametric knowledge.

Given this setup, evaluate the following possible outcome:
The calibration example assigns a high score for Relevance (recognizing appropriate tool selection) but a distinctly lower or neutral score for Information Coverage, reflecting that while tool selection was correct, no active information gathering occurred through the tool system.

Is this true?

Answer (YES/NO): NO